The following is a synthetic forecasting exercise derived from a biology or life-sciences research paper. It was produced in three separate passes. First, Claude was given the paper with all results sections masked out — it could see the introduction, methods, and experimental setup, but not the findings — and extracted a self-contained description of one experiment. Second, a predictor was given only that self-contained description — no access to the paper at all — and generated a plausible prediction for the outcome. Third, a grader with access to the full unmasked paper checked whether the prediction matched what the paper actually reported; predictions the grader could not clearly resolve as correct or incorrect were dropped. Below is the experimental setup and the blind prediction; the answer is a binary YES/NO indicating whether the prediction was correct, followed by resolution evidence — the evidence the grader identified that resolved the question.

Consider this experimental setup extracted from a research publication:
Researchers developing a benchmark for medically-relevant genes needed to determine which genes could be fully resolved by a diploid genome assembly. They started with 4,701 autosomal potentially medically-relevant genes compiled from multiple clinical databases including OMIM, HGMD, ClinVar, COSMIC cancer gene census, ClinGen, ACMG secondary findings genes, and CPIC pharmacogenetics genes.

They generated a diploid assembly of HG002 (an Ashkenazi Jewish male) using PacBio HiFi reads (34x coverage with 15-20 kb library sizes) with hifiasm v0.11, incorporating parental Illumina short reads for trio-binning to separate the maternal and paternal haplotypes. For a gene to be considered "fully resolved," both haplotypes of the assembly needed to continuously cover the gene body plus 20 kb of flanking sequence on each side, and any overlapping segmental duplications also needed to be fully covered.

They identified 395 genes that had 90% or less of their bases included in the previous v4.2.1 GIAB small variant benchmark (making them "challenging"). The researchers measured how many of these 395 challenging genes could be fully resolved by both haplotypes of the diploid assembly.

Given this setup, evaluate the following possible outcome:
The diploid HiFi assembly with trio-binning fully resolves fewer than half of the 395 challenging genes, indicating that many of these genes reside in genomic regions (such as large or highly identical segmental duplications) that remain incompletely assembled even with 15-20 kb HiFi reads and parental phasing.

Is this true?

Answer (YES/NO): NO